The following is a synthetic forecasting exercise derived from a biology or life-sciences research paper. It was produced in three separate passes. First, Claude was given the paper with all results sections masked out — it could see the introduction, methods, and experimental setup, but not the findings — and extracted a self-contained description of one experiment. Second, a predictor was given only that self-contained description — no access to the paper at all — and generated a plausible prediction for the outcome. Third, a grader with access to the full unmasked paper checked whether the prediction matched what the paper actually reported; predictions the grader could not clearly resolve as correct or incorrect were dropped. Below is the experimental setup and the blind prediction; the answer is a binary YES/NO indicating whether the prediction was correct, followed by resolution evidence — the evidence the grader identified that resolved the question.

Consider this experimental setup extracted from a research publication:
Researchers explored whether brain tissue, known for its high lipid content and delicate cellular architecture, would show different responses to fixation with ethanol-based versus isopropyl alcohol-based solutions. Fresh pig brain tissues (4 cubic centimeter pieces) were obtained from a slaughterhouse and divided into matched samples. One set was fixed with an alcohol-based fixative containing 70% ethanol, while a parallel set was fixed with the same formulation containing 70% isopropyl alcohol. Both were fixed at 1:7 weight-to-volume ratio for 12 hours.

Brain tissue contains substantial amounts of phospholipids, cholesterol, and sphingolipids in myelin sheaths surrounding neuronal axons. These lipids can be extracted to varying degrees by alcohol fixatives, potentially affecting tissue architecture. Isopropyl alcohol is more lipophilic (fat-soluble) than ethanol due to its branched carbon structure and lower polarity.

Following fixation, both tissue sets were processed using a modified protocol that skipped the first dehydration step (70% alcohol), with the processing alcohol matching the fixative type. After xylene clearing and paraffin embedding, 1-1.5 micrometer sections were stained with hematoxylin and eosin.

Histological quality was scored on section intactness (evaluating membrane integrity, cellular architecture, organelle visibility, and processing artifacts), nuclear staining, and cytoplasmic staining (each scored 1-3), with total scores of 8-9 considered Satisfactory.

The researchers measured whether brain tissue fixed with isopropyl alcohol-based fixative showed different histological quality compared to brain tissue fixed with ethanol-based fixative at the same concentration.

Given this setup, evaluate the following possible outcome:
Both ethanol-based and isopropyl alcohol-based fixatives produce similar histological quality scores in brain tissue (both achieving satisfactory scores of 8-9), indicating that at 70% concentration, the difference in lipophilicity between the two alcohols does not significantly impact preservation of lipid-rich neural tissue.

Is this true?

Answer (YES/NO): YES